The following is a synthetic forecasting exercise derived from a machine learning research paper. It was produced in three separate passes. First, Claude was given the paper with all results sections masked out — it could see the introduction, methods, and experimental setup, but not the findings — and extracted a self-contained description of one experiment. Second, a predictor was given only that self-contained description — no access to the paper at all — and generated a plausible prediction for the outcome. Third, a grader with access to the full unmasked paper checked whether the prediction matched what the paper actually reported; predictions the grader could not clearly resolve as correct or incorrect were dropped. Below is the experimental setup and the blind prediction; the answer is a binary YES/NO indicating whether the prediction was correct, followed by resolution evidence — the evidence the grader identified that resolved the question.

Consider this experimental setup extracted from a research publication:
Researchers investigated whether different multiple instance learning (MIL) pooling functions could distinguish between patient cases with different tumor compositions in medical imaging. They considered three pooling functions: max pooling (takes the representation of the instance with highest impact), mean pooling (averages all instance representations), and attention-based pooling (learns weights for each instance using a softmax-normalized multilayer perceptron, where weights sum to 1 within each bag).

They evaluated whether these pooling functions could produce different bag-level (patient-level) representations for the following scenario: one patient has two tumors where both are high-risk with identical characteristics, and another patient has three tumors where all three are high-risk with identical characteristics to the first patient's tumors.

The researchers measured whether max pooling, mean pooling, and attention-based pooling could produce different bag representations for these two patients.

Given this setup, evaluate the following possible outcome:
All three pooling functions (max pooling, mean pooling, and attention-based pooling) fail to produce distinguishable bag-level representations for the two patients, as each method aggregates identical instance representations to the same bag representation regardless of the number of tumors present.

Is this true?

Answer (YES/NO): YES